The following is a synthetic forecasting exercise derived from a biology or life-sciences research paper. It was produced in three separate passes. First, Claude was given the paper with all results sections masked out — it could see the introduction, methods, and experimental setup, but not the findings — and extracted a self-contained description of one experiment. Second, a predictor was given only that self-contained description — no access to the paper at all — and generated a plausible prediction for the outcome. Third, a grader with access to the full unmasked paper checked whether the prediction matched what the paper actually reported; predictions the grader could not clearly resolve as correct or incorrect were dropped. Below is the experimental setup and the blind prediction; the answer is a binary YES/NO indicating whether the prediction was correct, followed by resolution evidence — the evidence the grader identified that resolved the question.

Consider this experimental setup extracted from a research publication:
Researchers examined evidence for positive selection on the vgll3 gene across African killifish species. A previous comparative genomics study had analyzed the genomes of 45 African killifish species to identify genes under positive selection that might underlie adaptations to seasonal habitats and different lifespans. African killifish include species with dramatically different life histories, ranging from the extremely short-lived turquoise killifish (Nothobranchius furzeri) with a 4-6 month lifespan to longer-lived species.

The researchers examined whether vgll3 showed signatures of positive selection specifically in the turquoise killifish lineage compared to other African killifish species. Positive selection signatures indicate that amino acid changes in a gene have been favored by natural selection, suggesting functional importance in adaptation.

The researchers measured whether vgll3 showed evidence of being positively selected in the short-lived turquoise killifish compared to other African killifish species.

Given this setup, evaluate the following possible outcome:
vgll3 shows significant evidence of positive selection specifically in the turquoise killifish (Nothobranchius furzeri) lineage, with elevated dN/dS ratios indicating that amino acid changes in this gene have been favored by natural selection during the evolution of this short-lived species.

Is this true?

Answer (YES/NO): YES